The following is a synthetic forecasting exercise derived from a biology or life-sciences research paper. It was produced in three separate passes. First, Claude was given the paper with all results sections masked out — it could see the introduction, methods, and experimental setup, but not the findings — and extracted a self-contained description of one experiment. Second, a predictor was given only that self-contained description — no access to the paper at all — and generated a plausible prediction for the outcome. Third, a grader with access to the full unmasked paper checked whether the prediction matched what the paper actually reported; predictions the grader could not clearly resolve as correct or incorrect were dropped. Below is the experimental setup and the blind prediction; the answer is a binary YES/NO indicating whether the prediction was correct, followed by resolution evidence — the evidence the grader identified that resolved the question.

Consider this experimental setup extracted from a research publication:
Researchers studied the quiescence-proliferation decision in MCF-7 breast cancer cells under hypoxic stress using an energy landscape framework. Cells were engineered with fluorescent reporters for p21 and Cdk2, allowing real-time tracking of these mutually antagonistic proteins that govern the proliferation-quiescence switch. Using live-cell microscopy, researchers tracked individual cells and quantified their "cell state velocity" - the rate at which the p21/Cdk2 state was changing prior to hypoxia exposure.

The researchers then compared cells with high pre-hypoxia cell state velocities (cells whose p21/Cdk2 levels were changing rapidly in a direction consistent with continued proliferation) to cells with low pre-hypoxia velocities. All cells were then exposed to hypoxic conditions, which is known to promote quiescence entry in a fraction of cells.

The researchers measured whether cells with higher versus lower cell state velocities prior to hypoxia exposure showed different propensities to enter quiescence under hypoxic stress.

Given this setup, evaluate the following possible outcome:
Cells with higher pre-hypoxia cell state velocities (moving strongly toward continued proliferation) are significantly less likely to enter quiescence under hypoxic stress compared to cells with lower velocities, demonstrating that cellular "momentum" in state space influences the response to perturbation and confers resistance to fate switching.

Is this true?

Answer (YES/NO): YES